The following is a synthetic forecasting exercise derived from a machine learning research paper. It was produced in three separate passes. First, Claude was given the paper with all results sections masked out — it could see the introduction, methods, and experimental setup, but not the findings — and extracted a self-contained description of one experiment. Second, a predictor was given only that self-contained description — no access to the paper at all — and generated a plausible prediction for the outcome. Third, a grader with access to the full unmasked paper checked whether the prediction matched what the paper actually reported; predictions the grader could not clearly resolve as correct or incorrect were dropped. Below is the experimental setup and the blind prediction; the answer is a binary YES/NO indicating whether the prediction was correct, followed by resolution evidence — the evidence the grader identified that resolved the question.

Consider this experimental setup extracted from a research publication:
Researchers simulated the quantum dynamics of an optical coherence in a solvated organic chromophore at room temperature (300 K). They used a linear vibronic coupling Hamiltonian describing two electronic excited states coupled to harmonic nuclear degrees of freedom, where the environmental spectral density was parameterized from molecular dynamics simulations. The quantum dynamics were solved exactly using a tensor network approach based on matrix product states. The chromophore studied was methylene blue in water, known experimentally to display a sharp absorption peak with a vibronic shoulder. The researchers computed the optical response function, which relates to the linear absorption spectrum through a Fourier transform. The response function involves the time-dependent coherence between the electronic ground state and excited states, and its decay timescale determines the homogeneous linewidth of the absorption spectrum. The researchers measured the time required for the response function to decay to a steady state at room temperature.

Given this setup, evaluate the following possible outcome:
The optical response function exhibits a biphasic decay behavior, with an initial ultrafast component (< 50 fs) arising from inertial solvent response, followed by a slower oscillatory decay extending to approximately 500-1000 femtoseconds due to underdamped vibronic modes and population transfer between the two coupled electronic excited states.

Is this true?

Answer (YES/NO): NO